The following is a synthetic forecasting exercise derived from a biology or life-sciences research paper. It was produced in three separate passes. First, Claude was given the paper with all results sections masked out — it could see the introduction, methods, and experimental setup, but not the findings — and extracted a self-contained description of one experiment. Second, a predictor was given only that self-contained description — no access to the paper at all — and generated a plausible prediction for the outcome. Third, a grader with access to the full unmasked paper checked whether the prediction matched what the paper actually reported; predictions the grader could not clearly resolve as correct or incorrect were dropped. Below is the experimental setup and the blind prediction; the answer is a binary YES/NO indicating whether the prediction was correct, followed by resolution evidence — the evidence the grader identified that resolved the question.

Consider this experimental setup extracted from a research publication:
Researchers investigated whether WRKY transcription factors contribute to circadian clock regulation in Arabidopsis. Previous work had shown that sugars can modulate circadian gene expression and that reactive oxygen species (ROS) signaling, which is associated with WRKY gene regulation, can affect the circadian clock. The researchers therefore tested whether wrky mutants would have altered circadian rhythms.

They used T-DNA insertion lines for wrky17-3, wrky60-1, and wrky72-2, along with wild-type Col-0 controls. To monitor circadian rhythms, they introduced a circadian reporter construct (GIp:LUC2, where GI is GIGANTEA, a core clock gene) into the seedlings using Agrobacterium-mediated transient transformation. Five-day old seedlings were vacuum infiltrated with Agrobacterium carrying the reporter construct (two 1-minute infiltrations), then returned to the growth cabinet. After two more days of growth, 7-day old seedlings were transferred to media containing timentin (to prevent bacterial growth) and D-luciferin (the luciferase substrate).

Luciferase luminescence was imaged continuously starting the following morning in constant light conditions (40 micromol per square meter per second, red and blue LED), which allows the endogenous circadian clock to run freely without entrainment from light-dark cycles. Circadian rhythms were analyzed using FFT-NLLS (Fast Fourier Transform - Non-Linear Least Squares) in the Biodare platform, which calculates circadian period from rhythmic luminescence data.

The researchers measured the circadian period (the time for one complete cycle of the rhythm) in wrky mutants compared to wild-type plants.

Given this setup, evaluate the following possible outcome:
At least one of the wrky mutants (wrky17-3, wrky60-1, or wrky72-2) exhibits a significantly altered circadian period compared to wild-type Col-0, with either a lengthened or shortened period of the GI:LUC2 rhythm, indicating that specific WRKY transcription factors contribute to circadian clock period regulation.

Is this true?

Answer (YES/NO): NO